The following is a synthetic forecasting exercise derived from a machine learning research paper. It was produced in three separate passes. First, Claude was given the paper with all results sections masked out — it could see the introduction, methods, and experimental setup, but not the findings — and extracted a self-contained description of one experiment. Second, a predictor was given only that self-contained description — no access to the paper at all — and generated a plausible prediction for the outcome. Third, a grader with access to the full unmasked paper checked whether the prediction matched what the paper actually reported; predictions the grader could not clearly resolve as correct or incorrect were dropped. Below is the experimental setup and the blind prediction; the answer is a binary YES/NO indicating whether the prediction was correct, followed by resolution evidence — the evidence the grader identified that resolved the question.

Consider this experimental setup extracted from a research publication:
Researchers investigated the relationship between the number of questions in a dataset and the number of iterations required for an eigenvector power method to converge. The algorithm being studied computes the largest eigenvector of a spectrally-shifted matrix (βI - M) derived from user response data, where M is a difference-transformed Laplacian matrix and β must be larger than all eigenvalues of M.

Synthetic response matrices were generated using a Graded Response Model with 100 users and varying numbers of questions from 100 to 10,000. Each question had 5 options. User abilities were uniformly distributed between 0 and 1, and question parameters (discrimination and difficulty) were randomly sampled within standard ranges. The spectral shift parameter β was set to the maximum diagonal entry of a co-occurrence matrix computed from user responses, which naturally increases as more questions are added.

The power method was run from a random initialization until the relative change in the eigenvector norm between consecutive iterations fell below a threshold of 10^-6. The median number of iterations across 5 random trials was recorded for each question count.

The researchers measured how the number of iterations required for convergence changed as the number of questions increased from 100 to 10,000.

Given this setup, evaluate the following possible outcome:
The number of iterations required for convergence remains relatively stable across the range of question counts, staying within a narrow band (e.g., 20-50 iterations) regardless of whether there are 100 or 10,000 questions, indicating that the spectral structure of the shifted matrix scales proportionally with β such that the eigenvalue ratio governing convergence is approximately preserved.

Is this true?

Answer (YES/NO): NO